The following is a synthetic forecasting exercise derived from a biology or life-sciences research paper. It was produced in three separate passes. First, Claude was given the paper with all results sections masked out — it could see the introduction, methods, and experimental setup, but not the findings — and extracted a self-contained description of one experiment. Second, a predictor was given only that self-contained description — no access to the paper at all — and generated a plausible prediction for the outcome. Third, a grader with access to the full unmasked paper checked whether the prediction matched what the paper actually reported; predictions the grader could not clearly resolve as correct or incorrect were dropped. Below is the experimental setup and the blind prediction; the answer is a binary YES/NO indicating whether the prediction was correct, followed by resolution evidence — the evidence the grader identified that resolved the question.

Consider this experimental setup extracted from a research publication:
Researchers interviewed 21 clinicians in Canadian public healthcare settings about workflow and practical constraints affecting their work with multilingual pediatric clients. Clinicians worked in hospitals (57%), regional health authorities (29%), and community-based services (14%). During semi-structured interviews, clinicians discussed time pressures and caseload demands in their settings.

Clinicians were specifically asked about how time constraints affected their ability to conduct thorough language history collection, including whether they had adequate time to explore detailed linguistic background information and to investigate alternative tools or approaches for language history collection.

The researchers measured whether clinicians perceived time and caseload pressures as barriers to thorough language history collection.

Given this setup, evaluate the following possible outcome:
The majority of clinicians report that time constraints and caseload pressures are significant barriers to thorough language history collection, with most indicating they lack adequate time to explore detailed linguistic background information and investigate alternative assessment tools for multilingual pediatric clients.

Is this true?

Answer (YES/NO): YES